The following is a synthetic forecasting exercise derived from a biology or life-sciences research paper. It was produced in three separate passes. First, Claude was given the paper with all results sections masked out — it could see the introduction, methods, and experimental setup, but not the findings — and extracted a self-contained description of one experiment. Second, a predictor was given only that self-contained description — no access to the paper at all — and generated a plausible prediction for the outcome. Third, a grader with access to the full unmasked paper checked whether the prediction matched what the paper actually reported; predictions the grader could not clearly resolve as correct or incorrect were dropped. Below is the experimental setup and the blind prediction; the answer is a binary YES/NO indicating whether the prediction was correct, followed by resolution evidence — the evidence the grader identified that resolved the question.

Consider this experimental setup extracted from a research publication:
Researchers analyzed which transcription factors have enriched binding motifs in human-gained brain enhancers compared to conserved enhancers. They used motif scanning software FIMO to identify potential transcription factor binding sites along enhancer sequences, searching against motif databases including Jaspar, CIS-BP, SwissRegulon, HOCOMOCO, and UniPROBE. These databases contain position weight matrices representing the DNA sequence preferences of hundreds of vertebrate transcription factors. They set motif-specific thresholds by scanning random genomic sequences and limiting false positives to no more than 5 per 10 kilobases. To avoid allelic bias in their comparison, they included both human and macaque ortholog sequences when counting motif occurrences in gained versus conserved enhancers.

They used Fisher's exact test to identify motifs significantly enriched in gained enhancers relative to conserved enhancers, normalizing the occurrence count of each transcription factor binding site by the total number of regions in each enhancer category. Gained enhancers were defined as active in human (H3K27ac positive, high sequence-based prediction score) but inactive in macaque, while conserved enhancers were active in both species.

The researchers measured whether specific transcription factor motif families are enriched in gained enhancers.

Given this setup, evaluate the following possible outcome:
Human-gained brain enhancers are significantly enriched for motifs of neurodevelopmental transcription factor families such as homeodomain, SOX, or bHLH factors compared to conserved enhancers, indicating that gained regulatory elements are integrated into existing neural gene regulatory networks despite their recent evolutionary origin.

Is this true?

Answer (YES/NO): YES